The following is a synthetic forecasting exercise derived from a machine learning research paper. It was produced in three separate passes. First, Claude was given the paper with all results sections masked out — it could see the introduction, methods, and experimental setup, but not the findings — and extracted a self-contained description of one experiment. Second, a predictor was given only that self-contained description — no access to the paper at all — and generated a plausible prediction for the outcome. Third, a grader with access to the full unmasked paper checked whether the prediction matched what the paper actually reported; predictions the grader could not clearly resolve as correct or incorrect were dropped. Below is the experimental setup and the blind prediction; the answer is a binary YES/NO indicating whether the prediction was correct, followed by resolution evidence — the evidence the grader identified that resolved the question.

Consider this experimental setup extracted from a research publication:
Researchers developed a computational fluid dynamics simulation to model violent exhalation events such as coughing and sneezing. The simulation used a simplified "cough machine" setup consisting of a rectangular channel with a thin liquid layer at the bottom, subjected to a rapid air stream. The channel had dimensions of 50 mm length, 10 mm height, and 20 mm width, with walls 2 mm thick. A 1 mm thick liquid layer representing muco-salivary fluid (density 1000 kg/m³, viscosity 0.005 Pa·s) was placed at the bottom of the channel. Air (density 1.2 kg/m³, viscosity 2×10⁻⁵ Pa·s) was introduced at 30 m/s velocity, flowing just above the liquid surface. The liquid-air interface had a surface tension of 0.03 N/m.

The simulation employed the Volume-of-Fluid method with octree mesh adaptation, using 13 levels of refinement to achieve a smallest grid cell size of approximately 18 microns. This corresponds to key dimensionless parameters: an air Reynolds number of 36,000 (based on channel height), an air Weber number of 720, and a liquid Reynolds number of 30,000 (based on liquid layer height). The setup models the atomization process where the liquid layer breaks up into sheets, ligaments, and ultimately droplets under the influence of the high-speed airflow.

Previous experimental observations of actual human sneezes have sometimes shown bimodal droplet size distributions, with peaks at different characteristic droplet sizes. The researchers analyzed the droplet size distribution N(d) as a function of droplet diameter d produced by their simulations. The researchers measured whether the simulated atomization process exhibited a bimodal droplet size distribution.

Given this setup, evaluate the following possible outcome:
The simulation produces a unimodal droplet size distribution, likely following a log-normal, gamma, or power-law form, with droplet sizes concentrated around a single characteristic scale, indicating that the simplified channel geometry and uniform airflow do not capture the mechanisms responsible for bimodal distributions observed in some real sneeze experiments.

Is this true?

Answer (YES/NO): YES